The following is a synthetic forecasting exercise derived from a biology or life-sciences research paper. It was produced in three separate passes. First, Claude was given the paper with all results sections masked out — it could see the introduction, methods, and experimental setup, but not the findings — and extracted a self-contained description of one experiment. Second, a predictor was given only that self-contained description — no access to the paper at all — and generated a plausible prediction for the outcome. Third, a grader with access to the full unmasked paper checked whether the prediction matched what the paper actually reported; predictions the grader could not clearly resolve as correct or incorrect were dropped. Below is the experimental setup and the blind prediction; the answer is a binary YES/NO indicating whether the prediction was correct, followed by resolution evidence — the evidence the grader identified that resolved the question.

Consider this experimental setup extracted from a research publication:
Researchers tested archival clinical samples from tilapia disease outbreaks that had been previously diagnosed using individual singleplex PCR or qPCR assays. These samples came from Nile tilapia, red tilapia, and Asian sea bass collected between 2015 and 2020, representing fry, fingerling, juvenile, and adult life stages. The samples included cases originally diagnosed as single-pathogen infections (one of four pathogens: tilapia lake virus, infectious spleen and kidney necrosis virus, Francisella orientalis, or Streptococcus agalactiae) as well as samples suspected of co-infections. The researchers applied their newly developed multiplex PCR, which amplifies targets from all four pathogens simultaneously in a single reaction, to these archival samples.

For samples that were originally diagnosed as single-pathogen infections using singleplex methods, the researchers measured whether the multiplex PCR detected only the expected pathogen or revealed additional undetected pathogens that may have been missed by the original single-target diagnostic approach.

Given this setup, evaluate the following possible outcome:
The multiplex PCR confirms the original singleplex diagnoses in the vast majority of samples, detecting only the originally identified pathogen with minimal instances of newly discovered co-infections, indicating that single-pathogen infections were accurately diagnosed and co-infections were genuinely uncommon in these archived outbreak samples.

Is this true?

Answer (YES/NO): NO